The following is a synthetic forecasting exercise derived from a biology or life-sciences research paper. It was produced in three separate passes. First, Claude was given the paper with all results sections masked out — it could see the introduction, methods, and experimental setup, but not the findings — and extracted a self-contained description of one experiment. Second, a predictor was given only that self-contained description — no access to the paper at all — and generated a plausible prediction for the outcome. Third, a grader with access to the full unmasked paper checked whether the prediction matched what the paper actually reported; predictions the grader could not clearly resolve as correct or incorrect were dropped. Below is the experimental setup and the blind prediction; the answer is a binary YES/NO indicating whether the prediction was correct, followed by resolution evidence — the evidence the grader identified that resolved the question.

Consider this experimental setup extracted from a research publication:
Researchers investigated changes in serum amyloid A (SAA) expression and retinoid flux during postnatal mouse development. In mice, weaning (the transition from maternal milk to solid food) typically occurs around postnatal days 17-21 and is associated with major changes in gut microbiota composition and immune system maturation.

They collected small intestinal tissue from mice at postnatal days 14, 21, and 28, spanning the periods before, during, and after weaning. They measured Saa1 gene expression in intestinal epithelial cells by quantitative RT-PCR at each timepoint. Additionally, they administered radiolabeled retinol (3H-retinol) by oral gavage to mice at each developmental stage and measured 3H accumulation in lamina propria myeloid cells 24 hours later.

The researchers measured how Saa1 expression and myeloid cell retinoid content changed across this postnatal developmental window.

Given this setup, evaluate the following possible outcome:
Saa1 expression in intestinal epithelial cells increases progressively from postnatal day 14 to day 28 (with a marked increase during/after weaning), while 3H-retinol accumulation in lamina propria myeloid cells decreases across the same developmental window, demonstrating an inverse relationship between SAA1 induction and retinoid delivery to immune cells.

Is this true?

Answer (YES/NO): NO